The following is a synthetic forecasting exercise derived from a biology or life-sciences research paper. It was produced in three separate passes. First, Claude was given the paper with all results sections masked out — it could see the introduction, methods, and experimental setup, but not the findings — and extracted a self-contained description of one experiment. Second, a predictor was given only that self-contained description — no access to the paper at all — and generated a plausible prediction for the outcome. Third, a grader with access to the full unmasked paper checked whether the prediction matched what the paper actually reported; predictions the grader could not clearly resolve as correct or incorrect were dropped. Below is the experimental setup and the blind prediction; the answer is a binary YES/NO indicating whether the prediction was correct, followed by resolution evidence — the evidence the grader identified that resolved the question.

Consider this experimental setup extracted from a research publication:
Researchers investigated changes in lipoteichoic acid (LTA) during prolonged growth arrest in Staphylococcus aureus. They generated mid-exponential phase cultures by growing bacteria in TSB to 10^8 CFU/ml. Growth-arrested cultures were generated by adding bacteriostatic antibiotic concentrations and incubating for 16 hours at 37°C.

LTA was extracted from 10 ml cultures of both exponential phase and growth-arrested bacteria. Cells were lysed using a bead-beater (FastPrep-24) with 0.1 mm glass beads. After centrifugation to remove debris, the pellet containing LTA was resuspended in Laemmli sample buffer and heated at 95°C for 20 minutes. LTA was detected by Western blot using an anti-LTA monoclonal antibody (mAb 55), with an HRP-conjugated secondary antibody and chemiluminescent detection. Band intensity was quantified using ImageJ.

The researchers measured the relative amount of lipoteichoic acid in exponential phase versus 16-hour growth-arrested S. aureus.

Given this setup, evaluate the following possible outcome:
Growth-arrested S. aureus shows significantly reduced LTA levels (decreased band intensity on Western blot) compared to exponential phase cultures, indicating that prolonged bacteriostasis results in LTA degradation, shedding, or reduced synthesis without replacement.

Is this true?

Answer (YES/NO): NO